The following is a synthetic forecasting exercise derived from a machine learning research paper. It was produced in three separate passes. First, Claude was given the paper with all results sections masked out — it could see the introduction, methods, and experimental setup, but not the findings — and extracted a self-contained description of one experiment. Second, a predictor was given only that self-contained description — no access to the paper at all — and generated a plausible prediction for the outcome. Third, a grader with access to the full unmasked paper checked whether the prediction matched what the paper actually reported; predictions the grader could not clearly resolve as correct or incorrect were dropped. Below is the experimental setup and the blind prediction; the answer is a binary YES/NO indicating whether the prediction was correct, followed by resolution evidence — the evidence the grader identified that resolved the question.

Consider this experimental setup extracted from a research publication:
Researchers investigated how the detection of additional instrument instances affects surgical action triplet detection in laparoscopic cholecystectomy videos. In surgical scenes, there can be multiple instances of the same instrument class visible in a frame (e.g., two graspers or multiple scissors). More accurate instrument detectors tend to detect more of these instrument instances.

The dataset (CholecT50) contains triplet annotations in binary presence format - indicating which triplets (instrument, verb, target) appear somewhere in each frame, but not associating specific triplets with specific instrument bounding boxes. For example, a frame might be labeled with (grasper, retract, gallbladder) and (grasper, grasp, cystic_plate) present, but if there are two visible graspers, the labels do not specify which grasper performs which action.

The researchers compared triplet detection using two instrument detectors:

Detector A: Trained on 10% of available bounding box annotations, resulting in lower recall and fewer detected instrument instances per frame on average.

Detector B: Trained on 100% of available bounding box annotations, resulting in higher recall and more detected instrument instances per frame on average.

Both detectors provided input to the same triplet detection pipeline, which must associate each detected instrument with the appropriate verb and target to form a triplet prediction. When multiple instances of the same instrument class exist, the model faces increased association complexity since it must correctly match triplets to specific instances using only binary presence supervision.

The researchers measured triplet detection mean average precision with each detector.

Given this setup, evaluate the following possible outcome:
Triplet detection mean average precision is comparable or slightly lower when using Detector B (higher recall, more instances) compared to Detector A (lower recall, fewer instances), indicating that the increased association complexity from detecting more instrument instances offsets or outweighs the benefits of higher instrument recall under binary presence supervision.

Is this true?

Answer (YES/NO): NO